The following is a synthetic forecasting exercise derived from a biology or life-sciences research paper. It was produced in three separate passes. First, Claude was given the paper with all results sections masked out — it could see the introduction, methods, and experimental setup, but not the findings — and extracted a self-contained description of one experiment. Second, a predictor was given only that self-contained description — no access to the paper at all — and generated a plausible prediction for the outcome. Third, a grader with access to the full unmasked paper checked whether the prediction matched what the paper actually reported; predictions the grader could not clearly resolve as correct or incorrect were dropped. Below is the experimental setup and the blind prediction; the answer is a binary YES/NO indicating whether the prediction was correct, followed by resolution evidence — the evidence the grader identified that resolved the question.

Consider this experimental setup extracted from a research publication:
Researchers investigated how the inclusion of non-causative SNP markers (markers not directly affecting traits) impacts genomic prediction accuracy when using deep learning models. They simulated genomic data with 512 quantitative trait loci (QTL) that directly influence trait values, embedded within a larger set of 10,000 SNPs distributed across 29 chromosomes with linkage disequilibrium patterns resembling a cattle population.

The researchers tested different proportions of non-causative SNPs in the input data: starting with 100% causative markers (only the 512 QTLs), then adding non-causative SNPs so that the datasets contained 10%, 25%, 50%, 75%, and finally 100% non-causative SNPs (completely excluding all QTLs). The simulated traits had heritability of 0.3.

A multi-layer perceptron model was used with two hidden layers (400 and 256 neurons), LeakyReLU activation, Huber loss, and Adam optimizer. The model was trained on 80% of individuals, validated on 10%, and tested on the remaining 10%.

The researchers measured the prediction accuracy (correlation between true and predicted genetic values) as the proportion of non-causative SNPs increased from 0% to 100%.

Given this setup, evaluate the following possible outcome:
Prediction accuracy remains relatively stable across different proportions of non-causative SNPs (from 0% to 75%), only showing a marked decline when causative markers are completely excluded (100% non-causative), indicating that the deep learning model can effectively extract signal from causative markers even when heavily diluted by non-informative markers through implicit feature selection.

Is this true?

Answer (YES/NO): NO